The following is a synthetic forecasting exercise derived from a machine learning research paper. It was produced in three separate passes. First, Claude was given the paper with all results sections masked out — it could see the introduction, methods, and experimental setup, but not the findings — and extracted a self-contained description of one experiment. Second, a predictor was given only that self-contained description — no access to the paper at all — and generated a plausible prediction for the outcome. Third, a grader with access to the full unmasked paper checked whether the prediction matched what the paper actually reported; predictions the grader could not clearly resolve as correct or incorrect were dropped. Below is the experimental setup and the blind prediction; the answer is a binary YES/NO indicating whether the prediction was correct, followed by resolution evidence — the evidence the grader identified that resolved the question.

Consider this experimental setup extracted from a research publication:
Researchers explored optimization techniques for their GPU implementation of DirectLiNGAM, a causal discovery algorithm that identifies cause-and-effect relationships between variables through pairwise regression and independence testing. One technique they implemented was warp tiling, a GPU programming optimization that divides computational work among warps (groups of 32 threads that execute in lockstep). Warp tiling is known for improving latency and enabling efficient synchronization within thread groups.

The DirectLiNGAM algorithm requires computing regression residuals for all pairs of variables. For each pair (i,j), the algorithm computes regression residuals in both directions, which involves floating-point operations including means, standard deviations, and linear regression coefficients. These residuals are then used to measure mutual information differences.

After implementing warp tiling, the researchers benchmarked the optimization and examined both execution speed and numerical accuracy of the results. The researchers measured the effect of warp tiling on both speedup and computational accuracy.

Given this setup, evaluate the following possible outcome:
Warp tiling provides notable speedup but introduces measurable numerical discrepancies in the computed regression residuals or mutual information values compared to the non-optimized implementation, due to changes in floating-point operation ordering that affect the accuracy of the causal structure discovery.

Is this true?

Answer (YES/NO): YES